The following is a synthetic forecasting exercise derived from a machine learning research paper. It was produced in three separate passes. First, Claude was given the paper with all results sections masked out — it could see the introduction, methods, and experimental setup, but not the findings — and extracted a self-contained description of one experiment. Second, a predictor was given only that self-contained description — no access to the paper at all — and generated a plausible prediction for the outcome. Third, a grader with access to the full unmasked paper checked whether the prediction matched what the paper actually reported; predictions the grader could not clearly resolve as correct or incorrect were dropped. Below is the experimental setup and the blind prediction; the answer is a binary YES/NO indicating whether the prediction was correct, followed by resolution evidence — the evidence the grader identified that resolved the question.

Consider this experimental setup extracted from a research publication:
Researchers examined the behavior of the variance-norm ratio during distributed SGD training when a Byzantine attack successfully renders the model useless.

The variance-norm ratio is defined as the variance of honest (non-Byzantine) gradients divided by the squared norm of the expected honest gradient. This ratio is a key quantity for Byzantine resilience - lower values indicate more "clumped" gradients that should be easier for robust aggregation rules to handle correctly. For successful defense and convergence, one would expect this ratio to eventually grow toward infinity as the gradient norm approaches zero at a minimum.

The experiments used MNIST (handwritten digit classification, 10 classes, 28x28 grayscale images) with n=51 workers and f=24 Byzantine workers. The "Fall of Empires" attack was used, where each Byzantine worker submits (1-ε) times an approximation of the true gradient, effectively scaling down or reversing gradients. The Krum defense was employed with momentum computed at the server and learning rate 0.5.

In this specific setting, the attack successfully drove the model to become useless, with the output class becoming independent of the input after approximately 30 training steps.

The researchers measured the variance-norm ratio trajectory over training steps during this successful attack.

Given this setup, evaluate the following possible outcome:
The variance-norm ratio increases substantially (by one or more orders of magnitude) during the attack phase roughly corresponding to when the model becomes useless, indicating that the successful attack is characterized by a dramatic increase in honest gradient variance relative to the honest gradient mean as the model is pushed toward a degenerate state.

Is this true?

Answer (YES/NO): NO